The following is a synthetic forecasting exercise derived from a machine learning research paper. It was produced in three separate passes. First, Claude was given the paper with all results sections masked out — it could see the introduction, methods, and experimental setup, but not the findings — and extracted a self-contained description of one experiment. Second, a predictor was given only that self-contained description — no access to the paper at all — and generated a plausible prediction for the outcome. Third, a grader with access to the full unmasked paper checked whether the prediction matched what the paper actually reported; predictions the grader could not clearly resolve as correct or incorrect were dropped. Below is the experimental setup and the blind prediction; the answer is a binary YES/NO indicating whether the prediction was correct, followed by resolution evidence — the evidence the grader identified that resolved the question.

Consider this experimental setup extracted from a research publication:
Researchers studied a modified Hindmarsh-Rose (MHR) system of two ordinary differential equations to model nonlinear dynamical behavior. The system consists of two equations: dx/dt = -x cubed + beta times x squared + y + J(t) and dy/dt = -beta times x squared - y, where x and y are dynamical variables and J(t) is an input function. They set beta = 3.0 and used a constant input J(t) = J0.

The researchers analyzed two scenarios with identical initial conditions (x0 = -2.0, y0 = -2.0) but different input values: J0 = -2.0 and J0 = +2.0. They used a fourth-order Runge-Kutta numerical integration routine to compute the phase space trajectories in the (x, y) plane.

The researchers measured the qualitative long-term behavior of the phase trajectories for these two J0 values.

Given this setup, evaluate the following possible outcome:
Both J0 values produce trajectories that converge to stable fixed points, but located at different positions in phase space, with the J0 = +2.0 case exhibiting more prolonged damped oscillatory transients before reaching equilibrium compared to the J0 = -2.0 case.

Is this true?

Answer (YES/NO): NO